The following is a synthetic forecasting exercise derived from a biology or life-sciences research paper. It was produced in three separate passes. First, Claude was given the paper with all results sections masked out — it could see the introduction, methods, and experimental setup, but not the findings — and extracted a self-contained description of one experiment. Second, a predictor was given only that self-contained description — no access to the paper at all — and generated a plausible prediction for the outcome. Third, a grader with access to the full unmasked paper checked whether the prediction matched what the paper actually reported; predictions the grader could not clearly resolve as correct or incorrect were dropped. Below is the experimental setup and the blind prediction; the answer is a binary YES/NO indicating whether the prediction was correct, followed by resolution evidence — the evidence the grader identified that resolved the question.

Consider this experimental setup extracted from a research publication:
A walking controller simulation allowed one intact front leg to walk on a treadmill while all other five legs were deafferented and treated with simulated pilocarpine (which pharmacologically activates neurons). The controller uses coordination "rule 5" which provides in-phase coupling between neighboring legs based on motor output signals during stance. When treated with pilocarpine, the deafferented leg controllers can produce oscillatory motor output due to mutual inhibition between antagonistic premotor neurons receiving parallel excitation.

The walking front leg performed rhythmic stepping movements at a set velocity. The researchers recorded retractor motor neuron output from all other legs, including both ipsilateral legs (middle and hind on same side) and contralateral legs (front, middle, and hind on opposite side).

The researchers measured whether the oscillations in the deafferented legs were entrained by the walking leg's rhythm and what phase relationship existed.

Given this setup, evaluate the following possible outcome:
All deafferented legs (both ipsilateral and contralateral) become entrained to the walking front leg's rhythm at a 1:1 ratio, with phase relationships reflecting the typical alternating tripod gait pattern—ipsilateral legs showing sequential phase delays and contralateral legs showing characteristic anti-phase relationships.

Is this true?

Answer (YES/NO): NO